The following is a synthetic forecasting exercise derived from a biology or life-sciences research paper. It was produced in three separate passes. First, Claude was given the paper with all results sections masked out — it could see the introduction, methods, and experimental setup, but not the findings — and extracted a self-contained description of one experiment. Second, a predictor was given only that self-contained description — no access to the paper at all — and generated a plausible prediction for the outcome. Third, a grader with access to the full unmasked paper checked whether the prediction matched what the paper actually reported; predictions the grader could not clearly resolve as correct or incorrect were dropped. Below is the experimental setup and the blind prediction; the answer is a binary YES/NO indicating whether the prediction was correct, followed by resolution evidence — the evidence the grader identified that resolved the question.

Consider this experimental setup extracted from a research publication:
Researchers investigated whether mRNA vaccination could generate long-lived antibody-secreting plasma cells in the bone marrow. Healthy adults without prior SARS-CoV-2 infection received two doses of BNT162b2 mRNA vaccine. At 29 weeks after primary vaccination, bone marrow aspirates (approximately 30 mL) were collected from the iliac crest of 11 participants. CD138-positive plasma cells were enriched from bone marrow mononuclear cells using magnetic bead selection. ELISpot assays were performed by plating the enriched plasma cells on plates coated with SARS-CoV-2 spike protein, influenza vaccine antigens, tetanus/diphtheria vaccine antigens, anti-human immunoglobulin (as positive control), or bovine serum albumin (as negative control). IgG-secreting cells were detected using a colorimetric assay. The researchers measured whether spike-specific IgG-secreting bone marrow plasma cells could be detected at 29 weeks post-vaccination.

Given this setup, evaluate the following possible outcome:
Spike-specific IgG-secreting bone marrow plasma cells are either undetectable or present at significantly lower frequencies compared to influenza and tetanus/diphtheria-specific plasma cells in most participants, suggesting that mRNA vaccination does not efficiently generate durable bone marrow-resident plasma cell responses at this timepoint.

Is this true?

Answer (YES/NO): NO